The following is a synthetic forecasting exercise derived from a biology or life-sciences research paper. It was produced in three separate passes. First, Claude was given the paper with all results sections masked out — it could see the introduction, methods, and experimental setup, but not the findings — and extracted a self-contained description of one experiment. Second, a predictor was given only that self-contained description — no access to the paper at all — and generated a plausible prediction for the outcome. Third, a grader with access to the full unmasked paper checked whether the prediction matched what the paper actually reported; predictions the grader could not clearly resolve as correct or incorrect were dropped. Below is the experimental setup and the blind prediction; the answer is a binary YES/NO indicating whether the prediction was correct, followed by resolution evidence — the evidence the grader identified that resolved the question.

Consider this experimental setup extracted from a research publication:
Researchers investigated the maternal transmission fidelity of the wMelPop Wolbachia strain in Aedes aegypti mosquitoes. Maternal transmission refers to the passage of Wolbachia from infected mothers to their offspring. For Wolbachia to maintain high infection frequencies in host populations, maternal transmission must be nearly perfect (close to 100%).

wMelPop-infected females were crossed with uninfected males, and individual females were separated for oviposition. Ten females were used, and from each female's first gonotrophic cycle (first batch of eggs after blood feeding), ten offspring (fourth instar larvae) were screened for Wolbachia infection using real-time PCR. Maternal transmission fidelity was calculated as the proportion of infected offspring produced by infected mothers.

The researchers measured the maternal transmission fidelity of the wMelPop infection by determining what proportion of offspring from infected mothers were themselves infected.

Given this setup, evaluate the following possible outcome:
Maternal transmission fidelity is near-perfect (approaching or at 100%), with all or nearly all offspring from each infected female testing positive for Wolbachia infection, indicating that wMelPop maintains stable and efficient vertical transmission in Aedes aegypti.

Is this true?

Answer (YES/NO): YES